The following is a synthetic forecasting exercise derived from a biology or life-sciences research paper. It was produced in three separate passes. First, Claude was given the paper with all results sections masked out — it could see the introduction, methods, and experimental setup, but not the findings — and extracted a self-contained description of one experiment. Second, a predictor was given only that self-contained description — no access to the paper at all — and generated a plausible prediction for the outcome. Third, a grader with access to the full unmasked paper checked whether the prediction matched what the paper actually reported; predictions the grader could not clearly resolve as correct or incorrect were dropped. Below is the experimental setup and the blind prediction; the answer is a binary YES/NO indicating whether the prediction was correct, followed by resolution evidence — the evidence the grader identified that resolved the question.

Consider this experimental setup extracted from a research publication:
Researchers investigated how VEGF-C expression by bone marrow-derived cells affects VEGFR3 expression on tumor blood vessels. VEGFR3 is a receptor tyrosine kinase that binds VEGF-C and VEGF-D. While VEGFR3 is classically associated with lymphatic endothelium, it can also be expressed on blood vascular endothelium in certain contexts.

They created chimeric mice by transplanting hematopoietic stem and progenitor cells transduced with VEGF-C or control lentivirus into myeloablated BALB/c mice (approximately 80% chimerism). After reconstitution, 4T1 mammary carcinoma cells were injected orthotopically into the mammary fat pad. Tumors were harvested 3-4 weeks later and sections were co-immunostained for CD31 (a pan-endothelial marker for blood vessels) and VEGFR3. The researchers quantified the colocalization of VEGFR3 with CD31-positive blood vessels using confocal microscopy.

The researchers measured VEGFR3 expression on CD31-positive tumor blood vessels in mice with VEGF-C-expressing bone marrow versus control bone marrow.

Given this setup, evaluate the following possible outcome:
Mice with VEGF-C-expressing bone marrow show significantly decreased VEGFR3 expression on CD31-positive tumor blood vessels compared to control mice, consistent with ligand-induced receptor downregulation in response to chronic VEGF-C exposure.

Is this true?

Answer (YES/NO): NO